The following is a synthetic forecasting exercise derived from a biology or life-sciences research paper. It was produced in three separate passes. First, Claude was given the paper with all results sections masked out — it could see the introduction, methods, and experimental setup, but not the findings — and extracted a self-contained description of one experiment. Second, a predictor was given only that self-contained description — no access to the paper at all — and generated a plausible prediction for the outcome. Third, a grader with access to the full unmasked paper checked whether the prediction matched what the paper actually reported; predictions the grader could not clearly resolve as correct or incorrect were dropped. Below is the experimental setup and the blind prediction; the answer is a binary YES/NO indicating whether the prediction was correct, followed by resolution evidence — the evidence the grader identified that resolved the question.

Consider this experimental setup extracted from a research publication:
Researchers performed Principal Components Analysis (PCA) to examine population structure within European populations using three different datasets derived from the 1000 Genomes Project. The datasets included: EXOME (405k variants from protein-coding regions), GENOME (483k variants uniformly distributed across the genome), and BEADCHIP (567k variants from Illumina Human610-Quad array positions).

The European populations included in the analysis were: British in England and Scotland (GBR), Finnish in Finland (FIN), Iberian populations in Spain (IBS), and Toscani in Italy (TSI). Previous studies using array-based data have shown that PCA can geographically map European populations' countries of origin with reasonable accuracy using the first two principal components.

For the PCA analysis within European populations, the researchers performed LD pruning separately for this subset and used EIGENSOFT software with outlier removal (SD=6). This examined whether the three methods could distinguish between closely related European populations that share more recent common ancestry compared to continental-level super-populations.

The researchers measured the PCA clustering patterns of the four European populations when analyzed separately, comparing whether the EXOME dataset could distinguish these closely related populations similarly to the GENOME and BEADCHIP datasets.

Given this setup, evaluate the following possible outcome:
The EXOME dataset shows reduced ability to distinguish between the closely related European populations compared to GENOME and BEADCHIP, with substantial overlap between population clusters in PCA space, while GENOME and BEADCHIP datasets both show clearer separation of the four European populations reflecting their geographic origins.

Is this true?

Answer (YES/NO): NO